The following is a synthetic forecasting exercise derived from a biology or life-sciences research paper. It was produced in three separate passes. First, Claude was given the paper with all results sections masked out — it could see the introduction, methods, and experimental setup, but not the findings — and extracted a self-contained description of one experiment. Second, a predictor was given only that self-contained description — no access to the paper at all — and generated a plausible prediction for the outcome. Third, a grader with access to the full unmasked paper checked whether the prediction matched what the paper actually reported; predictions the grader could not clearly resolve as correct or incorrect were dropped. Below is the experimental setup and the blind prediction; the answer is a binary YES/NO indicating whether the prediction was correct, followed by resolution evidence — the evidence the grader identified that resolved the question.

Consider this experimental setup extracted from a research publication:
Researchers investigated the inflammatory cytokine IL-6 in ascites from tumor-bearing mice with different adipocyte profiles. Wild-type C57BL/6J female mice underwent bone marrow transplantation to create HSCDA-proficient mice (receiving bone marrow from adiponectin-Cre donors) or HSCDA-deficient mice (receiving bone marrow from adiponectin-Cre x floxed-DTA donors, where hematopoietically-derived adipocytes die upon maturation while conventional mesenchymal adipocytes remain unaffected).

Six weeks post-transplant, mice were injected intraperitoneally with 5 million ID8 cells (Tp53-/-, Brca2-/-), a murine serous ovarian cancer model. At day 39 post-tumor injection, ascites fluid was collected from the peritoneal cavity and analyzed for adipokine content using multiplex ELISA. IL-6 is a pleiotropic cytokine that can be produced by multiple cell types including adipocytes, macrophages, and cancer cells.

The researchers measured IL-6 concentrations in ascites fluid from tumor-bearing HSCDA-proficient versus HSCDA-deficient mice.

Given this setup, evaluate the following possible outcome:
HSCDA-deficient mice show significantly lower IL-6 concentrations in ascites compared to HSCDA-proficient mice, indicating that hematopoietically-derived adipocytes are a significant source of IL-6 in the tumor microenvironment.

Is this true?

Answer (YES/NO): NO